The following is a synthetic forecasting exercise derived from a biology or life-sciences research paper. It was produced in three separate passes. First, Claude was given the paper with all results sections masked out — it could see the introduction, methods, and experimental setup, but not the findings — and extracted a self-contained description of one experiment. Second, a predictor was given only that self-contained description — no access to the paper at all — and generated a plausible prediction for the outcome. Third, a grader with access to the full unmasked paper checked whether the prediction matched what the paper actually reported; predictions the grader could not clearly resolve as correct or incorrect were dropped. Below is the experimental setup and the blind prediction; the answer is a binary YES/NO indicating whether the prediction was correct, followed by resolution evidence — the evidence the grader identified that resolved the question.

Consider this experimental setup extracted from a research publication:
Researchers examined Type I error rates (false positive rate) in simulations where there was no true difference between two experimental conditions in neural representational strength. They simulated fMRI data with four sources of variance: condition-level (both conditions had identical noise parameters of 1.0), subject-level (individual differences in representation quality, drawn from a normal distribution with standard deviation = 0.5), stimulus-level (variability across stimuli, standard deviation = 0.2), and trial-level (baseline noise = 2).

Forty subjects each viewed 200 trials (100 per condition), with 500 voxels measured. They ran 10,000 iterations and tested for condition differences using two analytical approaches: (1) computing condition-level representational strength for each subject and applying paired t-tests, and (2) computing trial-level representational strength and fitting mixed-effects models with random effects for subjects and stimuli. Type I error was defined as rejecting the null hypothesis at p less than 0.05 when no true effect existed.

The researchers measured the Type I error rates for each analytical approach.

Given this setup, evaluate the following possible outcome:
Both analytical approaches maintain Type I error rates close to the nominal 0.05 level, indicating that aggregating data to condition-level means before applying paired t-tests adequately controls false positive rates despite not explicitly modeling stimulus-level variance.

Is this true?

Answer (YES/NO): YES